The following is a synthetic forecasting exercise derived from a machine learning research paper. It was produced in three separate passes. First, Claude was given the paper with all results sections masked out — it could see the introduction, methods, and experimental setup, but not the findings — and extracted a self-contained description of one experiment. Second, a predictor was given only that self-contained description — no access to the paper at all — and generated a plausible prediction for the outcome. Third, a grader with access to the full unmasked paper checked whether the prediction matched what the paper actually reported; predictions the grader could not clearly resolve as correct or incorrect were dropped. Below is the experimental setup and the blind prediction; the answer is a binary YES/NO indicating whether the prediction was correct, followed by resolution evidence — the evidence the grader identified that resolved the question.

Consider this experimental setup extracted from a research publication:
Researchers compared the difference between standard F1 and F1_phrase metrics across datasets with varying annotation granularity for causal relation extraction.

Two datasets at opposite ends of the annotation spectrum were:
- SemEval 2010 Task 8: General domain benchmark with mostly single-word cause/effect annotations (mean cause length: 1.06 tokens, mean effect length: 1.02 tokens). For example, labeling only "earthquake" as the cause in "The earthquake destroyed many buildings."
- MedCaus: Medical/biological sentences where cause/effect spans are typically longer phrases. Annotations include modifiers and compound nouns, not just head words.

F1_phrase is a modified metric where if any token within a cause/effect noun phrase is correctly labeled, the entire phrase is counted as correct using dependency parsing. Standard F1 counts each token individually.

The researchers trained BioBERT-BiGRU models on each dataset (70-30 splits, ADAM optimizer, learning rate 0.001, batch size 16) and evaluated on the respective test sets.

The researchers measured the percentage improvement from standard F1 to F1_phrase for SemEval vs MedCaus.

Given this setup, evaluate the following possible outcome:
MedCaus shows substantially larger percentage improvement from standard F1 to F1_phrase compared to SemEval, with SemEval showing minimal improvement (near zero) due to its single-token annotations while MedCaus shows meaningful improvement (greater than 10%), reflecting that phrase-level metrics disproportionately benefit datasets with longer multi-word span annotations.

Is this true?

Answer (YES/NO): NO